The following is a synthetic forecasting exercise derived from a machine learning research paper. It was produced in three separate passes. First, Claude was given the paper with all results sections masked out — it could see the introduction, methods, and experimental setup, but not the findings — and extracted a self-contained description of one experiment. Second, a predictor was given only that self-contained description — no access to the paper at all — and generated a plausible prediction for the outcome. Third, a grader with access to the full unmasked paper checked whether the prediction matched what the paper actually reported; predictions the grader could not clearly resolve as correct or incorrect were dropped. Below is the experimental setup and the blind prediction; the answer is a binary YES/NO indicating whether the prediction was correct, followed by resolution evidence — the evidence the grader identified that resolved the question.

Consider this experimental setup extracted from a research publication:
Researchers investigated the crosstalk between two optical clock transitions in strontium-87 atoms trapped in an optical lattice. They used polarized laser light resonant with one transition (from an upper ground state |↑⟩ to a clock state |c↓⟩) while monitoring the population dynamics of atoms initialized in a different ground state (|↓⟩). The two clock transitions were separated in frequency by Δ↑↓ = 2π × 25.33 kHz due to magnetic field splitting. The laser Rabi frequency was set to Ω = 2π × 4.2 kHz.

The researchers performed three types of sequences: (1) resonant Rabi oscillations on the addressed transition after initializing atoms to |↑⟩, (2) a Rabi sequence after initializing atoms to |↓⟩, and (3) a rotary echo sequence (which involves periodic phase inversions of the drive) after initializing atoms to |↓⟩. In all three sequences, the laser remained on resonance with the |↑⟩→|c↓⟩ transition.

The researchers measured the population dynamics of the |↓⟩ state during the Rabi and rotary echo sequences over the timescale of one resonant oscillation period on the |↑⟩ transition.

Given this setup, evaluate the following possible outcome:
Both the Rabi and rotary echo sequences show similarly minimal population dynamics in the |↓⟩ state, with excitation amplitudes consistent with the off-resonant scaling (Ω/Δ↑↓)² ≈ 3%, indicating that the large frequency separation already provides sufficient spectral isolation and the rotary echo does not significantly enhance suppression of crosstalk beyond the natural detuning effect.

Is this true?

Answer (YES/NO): NO